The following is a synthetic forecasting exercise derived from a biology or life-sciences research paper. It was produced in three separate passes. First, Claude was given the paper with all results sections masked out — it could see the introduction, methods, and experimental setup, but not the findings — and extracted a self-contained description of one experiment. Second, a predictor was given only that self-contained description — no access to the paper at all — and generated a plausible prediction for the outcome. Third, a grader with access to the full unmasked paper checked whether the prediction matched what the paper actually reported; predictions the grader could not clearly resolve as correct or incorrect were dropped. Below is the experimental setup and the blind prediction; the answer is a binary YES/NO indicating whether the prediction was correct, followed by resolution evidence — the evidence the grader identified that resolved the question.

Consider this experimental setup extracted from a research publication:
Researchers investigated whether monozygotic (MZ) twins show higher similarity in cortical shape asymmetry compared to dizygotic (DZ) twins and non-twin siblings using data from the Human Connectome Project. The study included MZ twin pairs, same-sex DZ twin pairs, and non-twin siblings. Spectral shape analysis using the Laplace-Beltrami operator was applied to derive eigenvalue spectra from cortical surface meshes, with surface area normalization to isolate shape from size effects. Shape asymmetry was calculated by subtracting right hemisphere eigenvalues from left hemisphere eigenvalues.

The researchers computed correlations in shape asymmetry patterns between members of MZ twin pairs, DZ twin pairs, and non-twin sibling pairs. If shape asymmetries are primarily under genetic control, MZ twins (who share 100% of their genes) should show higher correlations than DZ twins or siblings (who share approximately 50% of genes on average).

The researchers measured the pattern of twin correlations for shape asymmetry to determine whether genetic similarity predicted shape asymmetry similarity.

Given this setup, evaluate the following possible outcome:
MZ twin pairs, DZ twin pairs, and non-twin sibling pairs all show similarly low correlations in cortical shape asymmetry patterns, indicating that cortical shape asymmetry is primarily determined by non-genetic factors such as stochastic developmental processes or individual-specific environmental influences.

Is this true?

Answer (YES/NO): YES